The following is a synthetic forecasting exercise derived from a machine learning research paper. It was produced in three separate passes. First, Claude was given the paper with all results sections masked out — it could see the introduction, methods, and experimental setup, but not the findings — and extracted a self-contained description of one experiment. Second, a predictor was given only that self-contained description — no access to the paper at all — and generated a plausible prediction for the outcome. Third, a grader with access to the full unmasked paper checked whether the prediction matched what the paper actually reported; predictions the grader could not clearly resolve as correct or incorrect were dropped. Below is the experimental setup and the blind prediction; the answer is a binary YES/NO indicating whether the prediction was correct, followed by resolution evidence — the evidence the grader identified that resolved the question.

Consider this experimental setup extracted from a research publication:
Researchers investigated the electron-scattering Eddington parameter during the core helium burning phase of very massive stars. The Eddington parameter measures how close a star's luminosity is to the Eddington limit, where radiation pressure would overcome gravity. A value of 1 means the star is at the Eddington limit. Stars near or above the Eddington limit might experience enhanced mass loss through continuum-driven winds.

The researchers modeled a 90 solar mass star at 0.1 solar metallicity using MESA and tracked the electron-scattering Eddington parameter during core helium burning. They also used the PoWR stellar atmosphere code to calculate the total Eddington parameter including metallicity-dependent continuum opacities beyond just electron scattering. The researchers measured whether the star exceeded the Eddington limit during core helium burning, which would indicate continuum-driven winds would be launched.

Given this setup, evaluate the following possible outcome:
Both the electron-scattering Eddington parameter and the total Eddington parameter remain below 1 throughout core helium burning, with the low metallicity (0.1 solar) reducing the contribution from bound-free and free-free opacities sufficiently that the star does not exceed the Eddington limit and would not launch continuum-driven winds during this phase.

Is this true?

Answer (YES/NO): YES